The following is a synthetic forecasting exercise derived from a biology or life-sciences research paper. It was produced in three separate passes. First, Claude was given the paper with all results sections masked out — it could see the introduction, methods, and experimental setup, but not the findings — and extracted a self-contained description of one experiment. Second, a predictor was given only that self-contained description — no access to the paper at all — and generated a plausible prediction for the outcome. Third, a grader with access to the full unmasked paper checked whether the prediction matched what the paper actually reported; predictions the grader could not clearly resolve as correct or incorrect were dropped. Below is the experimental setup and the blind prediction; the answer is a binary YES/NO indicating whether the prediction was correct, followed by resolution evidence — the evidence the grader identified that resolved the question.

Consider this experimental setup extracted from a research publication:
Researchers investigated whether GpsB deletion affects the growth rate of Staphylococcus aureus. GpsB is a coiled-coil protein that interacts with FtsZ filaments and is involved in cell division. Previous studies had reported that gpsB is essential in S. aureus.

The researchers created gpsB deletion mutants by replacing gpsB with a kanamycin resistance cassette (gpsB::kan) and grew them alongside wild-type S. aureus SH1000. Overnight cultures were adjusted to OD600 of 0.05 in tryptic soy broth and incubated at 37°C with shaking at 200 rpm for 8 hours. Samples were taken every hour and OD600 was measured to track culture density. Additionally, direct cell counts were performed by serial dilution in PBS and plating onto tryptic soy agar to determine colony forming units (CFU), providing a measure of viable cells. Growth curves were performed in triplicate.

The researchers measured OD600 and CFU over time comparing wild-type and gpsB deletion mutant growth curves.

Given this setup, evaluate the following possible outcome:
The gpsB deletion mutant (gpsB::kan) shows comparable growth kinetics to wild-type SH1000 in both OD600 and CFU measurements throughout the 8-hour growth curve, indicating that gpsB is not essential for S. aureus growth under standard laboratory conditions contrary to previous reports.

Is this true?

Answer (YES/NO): YES